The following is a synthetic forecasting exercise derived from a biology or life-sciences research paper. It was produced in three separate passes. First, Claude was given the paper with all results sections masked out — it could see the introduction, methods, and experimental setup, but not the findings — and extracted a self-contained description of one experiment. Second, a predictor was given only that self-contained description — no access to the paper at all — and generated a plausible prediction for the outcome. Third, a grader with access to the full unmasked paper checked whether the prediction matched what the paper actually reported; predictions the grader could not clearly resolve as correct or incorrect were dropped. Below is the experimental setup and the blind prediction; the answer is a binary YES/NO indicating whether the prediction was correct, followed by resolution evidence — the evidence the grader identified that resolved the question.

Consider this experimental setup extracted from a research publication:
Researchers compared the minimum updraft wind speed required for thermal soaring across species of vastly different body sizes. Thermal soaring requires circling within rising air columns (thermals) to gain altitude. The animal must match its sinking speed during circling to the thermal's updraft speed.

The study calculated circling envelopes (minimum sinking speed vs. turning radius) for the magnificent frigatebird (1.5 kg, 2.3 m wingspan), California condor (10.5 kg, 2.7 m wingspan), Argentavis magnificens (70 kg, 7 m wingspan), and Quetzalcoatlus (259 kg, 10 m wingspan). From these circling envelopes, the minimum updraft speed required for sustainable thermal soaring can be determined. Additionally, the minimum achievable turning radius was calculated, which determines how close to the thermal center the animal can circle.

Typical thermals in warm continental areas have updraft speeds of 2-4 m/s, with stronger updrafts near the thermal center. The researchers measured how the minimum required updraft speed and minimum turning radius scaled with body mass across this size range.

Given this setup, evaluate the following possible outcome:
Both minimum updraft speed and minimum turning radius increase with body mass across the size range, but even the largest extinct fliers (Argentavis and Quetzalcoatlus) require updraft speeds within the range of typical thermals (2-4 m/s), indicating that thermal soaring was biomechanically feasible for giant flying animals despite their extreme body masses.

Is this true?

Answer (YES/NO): NO